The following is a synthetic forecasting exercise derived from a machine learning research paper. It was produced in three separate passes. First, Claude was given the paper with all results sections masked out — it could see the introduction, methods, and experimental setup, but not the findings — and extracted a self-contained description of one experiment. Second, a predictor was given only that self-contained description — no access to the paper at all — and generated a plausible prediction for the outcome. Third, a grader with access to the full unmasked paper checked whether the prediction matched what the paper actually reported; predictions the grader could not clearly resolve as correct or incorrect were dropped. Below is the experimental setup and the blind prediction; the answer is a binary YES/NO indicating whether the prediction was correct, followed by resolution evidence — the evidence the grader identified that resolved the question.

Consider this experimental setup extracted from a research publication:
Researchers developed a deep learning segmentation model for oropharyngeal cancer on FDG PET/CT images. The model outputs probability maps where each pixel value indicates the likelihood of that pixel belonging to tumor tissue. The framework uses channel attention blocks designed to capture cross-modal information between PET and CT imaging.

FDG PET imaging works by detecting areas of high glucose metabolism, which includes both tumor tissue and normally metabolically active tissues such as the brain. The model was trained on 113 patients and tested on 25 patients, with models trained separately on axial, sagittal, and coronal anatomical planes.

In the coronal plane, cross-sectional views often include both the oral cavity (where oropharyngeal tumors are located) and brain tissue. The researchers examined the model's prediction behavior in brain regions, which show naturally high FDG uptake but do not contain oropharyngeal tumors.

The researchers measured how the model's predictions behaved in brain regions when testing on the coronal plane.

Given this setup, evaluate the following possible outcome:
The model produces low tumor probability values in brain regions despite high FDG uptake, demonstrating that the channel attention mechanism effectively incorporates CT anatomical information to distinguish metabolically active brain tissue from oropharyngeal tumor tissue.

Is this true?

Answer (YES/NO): NO